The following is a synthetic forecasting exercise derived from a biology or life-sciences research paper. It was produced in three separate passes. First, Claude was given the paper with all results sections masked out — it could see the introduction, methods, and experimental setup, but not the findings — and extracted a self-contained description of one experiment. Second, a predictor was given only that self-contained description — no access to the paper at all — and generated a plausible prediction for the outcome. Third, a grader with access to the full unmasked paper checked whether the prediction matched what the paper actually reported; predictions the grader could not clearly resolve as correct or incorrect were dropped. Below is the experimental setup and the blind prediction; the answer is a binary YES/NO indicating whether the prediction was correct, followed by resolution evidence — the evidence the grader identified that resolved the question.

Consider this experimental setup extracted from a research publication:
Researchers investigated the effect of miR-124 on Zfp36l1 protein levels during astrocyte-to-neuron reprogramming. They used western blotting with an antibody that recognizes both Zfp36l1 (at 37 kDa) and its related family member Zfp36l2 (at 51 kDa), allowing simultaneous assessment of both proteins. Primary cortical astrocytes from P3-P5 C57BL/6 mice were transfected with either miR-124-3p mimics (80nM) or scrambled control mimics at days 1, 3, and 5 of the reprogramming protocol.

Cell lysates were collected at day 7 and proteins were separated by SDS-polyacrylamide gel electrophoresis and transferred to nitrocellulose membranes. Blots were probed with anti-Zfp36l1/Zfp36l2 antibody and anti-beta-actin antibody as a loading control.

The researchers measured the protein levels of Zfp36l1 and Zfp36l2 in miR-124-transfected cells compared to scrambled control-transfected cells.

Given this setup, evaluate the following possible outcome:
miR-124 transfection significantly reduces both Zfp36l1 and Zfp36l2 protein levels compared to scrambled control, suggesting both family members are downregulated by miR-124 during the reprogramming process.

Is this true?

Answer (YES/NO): NO